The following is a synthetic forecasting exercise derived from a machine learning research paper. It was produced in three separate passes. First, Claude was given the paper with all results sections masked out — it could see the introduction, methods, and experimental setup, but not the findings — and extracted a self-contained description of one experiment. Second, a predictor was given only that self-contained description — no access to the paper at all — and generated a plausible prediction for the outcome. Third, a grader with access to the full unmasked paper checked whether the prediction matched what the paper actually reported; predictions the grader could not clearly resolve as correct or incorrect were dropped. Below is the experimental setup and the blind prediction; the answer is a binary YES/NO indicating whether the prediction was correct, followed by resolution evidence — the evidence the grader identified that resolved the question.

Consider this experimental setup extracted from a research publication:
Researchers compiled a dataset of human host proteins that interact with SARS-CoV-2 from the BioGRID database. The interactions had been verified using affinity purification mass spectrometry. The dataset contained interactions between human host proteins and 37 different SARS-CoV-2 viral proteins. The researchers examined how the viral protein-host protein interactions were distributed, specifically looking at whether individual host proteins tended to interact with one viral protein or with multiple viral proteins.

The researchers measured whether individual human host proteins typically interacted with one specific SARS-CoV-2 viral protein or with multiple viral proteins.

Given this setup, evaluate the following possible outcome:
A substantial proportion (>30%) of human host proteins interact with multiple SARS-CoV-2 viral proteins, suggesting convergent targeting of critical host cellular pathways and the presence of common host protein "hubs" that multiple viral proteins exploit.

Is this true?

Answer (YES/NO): NO